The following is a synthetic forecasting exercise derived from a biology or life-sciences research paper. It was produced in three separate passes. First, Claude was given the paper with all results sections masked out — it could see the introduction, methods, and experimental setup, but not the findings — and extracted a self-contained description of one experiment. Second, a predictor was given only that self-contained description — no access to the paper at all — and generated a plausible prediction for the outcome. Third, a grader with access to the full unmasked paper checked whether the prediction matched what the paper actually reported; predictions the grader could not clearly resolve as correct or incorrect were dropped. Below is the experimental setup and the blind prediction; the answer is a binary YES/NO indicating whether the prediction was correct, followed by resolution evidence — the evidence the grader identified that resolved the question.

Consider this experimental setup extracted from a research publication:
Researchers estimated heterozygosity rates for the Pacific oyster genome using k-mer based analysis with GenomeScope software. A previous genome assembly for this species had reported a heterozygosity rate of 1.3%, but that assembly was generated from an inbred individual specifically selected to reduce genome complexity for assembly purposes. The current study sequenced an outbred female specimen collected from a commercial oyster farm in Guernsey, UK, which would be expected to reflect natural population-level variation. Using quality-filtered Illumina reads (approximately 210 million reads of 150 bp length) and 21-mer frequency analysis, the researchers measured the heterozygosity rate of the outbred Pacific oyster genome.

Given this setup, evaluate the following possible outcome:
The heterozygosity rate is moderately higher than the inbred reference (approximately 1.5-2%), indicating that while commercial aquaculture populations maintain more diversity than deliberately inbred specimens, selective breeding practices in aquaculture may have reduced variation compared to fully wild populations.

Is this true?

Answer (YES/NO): NO